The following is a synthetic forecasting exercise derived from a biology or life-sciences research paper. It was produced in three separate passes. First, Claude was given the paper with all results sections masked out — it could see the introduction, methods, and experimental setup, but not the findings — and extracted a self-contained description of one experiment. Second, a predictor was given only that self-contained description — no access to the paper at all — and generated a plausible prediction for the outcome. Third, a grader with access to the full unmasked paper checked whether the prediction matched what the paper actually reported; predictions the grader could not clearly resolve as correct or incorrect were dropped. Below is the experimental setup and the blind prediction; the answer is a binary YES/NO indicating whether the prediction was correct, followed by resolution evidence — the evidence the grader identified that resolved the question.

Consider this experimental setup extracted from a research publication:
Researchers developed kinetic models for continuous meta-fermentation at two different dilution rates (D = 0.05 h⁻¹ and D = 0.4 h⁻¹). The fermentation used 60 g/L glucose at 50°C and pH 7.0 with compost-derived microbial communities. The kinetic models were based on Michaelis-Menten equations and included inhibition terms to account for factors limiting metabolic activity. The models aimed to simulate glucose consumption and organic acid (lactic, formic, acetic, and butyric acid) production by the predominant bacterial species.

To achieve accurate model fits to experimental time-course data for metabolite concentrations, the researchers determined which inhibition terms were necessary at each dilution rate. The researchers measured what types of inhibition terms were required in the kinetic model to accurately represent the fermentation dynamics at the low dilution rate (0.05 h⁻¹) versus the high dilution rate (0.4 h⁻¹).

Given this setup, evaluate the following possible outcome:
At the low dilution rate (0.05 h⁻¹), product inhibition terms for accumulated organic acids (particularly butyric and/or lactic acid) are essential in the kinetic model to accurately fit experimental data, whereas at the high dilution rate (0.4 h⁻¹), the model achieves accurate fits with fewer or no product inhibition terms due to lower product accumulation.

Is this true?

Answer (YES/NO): NO